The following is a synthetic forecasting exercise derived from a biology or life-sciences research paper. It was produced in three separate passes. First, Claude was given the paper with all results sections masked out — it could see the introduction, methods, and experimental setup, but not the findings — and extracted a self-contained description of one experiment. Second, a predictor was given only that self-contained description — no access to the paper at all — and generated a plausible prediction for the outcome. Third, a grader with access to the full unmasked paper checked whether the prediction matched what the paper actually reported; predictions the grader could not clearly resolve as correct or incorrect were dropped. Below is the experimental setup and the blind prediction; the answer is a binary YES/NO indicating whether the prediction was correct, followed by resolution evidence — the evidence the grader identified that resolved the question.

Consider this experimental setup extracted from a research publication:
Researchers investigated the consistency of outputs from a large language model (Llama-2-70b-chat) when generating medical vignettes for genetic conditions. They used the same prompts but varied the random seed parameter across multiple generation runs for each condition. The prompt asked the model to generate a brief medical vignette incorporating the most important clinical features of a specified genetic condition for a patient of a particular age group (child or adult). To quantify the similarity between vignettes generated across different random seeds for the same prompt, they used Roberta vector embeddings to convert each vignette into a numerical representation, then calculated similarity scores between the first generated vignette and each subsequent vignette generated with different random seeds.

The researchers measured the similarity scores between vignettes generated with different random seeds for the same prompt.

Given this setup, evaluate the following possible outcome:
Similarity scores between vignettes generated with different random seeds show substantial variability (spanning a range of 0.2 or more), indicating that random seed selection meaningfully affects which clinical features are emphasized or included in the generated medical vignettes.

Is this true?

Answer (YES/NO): NO